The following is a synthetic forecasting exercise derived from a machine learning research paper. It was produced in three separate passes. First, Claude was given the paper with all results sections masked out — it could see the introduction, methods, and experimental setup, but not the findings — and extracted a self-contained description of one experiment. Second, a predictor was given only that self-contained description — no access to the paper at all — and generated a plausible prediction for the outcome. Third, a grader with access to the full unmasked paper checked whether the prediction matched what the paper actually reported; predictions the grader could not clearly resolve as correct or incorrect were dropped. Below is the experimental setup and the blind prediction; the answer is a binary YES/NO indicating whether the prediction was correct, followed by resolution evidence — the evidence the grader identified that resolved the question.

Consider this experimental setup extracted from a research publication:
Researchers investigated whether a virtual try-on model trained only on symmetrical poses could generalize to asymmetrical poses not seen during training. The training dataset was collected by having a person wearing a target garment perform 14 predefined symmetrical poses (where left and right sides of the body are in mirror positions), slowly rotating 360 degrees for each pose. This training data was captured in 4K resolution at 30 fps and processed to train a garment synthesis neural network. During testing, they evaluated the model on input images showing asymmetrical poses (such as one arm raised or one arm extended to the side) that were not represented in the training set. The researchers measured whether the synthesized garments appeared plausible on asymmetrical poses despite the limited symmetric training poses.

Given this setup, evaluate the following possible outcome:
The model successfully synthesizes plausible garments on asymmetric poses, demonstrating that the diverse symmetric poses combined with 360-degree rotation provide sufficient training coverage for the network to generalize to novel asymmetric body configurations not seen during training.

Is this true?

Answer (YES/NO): YES